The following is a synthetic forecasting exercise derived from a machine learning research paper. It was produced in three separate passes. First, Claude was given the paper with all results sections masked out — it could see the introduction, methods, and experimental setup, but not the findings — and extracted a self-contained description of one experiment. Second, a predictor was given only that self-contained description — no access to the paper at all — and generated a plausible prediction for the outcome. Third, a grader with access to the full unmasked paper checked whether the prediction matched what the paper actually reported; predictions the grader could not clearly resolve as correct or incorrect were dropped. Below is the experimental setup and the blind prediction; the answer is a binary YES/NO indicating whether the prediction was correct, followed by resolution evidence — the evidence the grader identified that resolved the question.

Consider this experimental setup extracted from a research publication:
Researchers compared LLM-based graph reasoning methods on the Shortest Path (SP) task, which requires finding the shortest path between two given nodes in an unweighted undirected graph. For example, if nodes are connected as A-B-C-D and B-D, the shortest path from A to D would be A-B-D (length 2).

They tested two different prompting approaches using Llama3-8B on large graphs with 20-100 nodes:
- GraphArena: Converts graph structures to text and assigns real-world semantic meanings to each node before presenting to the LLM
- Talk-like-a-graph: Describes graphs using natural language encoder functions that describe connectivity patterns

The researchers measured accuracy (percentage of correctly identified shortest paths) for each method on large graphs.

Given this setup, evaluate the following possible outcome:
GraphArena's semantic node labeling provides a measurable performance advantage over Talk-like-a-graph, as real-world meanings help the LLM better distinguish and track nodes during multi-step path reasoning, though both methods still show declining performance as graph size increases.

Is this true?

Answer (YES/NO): NO